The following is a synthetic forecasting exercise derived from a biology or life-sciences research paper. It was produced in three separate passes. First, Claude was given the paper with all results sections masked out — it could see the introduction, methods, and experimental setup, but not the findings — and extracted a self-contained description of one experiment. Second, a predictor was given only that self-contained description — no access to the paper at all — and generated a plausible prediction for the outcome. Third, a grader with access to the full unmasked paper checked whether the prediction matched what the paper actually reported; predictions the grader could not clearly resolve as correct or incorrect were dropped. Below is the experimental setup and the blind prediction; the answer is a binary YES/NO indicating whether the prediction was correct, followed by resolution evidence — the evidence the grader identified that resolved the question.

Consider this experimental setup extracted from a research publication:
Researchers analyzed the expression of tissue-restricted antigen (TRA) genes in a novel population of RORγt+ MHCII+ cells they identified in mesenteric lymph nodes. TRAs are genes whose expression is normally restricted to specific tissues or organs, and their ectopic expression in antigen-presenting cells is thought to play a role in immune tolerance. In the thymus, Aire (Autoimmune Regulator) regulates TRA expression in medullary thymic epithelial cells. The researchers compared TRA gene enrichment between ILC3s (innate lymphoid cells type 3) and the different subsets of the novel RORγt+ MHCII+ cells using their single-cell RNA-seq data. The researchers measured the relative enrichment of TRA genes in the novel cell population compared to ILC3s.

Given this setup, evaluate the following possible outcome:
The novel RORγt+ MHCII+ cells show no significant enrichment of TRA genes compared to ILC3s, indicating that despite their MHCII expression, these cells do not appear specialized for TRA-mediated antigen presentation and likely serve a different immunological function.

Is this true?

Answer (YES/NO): NO